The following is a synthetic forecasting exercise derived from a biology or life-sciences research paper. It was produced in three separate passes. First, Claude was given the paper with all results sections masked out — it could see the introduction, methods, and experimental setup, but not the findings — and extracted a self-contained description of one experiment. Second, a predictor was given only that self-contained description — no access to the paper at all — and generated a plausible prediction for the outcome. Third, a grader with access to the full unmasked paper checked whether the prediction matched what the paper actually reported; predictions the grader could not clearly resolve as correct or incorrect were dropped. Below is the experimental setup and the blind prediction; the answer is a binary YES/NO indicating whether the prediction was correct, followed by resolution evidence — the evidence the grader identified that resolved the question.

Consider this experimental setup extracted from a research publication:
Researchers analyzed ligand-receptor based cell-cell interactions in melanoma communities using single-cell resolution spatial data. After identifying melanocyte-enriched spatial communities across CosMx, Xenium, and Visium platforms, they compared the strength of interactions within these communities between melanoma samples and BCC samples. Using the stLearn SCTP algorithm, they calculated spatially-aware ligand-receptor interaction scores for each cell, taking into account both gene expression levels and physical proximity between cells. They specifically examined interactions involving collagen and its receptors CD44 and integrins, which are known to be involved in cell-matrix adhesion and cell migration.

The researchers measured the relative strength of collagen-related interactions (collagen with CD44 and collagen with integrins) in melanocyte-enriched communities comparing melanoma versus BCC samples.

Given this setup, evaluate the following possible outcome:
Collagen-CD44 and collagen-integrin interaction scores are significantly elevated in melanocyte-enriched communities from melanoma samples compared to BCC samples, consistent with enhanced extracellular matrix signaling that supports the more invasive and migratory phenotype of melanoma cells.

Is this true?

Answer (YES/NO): YES